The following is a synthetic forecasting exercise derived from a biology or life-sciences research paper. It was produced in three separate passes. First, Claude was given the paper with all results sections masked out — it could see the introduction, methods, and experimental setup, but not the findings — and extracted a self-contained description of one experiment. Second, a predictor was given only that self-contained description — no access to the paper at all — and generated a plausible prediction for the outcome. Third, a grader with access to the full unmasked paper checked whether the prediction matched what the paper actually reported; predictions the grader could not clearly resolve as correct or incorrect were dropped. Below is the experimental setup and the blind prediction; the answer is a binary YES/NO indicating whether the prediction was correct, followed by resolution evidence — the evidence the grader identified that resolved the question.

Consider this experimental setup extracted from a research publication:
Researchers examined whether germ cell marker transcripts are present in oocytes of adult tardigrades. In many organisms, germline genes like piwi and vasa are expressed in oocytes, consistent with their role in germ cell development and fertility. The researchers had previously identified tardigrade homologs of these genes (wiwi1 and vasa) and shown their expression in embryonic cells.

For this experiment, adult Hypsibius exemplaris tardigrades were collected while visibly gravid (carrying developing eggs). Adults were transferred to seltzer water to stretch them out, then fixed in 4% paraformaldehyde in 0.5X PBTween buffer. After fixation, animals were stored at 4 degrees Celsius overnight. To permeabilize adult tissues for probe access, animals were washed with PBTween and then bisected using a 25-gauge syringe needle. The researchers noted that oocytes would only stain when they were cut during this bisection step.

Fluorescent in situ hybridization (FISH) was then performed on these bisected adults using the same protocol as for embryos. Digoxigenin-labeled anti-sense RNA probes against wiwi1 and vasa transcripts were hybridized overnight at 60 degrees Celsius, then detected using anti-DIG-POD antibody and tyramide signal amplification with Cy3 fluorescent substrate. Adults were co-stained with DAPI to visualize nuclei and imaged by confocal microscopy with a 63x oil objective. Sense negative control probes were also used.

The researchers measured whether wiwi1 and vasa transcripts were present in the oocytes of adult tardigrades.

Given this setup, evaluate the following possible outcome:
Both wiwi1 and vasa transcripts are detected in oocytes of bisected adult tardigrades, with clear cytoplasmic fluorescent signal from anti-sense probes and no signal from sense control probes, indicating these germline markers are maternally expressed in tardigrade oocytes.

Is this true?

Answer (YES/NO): YES